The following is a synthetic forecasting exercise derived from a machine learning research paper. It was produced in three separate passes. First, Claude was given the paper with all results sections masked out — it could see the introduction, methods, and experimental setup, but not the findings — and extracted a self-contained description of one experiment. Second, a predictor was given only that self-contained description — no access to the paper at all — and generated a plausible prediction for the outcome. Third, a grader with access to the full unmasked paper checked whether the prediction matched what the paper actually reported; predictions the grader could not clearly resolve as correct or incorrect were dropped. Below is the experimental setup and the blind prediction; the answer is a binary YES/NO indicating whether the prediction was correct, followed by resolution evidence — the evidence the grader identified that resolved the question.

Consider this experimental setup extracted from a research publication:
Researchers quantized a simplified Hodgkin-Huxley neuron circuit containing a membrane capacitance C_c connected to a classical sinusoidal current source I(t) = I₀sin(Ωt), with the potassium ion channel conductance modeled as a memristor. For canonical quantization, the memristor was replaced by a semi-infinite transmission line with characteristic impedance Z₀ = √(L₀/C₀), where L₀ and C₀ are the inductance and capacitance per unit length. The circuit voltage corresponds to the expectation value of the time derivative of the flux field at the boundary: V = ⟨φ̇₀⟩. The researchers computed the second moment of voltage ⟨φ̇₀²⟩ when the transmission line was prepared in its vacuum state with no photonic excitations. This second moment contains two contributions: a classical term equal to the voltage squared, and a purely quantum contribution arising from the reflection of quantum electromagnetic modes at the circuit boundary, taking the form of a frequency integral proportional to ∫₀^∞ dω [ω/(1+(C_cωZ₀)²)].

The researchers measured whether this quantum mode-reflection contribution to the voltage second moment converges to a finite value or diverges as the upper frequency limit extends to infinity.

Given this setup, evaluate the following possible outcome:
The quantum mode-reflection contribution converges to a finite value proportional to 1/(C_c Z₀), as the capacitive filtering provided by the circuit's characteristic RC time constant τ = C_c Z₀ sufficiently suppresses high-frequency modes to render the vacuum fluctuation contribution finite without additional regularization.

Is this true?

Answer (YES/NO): NO